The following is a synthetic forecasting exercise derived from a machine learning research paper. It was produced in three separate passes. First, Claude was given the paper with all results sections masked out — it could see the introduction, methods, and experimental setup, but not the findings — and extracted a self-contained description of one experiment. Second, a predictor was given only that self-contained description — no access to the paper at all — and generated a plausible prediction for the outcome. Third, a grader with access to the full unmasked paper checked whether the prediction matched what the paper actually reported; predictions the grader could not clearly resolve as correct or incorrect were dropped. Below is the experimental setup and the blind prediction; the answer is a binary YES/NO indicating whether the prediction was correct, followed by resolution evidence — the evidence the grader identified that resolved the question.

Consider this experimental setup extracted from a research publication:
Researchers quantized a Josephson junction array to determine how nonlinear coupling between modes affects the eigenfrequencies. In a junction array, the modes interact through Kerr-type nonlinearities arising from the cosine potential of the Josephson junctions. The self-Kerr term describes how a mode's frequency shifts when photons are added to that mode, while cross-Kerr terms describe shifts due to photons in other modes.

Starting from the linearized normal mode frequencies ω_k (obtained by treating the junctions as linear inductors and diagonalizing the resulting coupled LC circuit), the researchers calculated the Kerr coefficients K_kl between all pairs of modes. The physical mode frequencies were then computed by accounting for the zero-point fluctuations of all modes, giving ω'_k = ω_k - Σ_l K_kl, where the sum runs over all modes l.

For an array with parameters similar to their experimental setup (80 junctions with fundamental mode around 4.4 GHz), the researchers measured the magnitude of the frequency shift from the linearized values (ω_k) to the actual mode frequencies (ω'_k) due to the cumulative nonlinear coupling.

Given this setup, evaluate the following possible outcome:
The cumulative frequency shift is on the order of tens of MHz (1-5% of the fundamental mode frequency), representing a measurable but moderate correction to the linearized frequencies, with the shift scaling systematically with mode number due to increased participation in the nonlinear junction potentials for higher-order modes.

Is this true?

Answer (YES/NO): NO